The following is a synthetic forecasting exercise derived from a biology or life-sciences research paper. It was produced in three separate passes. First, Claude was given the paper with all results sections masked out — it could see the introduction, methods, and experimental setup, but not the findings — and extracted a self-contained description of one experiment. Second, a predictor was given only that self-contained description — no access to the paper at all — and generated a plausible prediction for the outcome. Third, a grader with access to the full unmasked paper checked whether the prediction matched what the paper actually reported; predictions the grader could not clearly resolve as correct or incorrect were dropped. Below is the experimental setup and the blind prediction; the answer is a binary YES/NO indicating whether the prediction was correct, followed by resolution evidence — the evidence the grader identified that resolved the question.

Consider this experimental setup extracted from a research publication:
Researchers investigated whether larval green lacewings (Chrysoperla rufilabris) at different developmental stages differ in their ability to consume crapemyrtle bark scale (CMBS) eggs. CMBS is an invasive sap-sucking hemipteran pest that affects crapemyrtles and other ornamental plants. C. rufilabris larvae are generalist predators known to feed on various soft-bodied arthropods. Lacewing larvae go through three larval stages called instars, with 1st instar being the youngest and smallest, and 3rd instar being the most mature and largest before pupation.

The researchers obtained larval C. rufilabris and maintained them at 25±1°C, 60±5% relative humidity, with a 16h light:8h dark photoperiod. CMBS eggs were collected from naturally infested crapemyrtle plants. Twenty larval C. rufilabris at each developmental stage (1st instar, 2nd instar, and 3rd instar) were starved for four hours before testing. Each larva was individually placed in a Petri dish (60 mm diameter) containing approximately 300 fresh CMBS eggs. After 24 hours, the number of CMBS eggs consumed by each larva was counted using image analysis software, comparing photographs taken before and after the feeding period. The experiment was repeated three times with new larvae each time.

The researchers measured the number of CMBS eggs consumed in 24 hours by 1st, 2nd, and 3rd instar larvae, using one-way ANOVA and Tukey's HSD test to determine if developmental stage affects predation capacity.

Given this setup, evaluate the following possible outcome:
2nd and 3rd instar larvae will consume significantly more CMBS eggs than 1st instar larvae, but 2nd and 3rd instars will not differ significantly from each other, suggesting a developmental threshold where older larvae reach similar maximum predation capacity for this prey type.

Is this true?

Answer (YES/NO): NO